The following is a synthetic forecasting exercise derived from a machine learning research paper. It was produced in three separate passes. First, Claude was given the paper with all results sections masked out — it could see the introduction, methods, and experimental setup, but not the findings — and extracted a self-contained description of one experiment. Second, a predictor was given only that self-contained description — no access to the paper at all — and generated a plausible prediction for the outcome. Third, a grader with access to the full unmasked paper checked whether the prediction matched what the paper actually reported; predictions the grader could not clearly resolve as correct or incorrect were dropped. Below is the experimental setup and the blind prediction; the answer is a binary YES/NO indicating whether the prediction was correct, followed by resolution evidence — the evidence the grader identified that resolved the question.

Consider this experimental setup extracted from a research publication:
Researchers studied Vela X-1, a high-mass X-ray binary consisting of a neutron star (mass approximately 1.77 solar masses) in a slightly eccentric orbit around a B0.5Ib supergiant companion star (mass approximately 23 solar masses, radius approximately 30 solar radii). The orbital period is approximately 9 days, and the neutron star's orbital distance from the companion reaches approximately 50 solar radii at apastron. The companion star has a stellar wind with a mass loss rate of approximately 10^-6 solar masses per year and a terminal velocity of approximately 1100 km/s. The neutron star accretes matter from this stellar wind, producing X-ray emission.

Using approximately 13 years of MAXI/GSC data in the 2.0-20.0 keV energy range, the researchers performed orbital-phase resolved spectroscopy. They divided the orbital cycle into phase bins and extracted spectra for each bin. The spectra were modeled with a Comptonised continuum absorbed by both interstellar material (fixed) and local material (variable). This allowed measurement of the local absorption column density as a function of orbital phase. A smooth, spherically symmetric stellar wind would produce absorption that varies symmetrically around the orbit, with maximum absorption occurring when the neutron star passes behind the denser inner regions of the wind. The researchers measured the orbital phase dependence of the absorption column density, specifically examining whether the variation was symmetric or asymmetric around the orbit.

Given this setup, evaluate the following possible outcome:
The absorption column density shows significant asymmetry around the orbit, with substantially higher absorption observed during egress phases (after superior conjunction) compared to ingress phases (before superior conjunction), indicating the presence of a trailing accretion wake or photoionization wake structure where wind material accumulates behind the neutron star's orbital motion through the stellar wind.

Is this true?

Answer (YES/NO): NO